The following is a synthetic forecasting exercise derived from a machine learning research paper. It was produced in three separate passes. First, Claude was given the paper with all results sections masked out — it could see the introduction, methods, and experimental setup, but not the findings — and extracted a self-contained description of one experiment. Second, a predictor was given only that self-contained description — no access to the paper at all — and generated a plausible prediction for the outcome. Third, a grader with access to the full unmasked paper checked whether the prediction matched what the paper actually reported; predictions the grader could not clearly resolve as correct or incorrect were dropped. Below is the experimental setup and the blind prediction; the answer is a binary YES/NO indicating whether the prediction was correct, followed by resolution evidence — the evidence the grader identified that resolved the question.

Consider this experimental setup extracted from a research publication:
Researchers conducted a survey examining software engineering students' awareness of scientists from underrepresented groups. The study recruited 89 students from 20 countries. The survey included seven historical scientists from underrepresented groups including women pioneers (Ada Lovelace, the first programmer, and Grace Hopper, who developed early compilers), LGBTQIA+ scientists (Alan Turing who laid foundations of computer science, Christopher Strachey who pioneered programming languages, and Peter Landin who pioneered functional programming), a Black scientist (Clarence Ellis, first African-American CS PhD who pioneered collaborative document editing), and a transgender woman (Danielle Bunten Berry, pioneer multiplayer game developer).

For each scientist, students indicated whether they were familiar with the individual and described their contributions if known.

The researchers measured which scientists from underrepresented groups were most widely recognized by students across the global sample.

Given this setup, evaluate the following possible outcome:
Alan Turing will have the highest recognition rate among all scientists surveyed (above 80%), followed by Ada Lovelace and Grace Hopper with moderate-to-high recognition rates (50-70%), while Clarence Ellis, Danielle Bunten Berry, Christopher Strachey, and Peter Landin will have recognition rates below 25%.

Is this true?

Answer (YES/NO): NO